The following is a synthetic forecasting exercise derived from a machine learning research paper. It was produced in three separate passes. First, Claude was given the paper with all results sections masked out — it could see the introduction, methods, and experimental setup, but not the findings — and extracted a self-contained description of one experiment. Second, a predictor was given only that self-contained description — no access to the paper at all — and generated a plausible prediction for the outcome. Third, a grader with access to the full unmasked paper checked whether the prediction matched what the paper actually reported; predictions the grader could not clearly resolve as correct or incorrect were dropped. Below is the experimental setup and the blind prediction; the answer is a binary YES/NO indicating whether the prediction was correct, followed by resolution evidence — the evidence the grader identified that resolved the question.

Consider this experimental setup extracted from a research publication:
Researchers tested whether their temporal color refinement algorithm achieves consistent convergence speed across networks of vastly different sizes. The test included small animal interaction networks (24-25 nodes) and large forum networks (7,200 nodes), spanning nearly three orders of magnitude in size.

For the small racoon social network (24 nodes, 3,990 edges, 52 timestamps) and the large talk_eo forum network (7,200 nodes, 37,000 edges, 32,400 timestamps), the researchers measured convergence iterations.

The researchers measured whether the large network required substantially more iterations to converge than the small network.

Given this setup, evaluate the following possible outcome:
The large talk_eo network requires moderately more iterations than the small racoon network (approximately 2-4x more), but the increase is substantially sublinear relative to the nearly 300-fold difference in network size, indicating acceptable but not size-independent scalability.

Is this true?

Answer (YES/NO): NO